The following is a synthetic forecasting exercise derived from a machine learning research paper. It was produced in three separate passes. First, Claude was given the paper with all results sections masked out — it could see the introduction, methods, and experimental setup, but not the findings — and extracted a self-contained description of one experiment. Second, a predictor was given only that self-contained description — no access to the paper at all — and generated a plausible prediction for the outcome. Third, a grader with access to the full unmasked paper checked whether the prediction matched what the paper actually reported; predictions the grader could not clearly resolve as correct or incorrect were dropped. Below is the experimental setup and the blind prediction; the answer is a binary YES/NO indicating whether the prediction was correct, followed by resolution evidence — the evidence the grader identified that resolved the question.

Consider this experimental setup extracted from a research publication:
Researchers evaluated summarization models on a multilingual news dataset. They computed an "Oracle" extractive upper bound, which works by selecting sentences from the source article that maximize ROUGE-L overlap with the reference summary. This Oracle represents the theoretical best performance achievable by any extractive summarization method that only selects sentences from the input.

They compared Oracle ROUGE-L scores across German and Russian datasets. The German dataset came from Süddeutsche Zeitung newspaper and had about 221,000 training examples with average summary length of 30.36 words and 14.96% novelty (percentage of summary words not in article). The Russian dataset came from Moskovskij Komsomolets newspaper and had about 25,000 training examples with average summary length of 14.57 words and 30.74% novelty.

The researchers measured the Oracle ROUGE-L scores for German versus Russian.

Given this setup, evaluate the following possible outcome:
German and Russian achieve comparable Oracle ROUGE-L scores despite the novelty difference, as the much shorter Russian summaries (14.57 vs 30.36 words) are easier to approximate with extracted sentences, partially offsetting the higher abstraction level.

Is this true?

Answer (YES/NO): NO